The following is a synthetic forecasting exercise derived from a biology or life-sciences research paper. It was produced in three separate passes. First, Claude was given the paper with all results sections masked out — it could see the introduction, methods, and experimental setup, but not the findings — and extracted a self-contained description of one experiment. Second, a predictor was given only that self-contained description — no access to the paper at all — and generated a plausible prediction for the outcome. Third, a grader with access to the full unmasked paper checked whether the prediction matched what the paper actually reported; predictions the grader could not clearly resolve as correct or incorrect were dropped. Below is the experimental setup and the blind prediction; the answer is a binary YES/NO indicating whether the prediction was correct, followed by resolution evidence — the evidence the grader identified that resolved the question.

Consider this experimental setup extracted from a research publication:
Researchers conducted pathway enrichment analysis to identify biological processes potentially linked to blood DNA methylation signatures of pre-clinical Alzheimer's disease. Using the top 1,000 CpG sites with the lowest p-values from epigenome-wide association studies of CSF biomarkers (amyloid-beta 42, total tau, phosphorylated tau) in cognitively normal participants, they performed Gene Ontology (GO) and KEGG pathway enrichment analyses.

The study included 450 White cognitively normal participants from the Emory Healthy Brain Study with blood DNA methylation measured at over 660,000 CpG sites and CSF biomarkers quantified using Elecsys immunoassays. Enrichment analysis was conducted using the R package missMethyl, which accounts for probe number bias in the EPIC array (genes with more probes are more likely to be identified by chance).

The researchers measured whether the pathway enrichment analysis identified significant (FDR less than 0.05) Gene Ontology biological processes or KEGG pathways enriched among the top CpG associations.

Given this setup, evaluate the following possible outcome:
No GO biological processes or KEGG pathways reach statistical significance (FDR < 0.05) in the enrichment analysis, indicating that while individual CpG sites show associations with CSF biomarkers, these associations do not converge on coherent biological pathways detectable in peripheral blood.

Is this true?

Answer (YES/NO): YES